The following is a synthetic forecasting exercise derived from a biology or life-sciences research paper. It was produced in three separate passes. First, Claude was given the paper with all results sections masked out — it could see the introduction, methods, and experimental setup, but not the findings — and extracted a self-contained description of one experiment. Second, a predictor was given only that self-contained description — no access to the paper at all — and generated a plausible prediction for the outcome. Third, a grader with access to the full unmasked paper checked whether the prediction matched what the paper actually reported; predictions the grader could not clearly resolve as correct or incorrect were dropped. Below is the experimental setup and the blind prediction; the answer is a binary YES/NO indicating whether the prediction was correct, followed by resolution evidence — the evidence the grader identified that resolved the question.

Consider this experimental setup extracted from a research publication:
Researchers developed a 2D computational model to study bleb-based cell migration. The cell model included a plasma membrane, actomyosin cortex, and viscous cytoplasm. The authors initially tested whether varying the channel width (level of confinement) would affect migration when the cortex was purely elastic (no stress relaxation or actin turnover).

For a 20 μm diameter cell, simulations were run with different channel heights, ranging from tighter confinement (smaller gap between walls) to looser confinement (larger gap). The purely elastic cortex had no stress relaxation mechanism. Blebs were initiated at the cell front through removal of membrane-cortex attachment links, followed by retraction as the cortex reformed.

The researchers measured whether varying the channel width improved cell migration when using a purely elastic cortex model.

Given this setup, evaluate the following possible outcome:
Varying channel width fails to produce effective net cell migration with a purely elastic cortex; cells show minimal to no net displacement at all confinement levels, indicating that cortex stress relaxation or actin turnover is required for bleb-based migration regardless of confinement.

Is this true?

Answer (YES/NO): YES